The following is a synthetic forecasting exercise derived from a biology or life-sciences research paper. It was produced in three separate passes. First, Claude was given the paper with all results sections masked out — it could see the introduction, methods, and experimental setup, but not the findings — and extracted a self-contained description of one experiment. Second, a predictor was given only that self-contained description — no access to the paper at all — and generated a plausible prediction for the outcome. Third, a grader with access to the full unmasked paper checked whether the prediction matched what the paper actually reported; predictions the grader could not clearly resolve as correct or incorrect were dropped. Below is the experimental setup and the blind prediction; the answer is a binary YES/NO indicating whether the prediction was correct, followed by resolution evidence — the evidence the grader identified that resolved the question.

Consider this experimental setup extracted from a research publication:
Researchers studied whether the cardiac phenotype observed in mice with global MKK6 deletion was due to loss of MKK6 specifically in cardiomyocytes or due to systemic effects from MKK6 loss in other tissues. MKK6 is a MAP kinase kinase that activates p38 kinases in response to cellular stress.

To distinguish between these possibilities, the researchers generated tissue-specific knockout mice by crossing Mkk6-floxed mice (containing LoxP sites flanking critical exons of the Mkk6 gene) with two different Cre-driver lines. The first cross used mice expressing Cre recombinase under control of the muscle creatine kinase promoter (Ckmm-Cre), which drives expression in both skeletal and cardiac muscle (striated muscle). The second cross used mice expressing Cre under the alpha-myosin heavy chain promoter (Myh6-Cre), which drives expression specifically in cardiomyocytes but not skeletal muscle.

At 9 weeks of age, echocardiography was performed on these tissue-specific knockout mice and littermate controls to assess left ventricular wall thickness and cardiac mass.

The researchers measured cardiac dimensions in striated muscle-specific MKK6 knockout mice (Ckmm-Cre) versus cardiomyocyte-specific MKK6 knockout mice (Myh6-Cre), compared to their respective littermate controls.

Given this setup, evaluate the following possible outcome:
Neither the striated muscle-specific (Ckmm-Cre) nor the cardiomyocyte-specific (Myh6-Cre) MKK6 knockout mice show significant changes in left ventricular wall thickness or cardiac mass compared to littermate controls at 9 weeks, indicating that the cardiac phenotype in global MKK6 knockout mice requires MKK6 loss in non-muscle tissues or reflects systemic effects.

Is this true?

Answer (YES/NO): NO